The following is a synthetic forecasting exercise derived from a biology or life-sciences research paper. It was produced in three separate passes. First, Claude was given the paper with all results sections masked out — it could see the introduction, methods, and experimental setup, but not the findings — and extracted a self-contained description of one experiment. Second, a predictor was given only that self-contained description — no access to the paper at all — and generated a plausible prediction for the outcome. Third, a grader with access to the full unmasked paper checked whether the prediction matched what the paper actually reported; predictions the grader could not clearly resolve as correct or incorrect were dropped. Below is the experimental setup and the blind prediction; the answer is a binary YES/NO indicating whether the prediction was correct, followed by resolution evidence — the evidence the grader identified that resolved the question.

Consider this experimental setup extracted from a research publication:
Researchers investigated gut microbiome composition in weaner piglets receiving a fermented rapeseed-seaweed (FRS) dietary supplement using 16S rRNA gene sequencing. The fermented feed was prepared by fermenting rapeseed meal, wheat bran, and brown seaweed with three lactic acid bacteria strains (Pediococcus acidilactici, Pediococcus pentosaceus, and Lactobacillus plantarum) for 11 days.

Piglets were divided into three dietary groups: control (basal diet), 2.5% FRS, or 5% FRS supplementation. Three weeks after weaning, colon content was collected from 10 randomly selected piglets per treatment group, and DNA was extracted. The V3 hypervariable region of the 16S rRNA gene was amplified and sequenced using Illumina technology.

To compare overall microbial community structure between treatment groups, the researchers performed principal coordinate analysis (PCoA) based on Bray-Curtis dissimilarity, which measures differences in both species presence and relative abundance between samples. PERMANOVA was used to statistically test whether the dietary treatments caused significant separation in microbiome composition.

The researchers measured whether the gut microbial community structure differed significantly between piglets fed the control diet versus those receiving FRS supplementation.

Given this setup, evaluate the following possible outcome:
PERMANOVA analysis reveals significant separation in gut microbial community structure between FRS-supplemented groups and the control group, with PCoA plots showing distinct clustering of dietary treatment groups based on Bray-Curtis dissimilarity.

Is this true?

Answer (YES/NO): YES